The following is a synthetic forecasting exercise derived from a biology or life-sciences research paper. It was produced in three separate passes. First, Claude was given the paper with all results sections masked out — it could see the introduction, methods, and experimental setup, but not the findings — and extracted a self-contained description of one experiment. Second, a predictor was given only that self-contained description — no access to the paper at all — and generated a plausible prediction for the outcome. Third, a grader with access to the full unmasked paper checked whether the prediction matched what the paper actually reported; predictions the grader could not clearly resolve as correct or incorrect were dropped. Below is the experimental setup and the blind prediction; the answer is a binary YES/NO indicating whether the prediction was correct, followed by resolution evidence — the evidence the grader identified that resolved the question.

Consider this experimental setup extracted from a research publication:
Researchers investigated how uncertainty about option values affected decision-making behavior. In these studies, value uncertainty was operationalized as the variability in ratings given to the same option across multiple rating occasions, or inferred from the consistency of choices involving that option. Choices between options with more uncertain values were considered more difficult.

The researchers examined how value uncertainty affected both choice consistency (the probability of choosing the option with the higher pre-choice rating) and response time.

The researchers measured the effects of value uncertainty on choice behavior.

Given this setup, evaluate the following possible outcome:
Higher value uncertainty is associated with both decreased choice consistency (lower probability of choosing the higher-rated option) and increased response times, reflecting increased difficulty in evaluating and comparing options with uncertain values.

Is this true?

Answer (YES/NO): YES